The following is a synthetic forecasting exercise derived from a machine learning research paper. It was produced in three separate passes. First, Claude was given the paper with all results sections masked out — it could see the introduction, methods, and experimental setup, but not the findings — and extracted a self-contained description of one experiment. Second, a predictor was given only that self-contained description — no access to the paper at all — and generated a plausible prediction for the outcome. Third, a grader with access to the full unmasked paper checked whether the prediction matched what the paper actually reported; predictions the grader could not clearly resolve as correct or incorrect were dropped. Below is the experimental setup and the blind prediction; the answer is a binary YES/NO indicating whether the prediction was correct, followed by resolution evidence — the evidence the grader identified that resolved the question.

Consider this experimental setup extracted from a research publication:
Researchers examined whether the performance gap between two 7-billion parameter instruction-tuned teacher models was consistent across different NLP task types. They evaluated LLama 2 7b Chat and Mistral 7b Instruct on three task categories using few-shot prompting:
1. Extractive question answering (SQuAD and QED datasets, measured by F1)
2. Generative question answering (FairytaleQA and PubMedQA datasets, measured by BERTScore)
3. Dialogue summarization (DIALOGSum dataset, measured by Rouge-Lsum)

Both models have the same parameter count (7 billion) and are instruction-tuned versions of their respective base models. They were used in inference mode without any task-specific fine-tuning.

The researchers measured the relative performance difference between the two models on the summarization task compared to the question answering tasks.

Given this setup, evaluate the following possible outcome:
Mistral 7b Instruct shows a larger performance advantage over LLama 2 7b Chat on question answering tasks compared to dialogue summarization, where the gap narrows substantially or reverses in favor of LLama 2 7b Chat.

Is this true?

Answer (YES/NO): NO